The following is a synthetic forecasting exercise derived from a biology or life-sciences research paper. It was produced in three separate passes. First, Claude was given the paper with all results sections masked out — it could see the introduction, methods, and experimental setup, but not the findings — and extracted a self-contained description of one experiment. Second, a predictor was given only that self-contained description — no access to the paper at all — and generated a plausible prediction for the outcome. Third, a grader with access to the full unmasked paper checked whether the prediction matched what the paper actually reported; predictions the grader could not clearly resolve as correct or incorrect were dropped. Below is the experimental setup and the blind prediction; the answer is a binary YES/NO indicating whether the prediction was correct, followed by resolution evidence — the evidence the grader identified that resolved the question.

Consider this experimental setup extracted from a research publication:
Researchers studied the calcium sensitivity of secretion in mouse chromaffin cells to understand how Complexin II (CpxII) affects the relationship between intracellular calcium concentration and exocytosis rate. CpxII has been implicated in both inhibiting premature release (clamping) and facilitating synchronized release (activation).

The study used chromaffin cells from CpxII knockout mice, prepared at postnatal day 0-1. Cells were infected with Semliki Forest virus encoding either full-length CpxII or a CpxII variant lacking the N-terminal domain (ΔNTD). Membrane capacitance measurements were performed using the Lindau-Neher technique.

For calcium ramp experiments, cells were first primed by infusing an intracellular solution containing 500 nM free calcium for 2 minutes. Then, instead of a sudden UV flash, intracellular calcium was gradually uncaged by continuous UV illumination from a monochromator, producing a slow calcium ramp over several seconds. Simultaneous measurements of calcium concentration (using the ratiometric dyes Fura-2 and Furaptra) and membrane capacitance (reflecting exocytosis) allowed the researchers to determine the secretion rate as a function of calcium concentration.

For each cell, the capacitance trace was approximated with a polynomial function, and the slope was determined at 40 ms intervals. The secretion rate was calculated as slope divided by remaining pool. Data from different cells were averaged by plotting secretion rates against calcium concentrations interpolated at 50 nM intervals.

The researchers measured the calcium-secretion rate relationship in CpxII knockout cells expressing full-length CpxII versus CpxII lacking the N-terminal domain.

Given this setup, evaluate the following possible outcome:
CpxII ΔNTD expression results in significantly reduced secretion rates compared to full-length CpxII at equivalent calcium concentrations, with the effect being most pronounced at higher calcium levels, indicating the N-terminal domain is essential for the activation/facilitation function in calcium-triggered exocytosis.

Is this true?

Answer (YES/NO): NO